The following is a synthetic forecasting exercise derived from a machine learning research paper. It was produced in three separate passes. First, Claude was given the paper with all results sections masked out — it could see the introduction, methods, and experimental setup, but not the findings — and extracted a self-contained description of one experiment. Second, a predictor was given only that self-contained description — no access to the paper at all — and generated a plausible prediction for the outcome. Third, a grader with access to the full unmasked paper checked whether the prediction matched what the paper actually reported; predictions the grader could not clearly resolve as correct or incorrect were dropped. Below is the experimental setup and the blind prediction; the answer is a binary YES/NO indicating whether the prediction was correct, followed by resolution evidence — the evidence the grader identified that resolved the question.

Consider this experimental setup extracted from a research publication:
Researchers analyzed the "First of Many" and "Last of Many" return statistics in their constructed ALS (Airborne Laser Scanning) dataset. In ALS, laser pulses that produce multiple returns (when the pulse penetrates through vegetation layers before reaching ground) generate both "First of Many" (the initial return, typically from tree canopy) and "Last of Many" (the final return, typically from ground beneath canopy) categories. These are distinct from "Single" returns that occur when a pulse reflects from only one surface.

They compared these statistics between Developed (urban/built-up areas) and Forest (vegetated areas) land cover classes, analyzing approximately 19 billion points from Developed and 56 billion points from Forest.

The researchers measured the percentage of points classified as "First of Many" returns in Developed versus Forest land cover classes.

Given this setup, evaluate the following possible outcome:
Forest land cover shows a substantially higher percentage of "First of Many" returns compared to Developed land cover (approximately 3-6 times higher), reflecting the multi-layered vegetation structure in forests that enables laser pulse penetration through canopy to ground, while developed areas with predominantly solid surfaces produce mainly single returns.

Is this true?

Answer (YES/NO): NO